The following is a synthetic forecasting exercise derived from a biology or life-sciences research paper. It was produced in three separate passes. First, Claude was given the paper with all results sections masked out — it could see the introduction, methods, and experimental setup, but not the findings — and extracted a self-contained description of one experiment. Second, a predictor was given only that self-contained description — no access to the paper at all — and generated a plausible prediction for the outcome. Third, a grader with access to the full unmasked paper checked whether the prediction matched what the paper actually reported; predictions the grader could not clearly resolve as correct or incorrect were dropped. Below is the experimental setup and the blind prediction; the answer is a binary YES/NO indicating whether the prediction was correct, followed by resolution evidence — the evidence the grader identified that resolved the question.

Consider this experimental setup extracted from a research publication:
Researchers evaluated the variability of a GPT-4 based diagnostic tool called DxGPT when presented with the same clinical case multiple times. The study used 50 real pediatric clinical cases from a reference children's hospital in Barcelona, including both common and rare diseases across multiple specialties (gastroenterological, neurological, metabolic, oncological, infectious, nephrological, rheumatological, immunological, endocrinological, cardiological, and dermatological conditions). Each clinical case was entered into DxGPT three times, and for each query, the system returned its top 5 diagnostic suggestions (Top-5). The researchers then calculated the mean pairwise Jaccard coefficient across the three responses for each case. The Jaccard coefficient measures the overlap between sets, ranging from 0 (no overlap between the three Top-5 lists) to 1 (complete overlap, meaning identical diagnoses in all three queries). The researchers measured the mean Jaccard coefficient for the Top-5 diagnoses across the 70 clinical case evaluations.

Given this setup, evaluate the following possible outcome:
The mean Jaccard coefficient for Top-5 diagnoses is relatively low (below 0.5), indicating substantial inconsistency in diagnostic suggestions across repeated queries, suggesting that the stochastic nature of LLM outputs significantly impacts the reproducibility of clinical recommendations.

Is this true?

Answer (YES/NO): NO